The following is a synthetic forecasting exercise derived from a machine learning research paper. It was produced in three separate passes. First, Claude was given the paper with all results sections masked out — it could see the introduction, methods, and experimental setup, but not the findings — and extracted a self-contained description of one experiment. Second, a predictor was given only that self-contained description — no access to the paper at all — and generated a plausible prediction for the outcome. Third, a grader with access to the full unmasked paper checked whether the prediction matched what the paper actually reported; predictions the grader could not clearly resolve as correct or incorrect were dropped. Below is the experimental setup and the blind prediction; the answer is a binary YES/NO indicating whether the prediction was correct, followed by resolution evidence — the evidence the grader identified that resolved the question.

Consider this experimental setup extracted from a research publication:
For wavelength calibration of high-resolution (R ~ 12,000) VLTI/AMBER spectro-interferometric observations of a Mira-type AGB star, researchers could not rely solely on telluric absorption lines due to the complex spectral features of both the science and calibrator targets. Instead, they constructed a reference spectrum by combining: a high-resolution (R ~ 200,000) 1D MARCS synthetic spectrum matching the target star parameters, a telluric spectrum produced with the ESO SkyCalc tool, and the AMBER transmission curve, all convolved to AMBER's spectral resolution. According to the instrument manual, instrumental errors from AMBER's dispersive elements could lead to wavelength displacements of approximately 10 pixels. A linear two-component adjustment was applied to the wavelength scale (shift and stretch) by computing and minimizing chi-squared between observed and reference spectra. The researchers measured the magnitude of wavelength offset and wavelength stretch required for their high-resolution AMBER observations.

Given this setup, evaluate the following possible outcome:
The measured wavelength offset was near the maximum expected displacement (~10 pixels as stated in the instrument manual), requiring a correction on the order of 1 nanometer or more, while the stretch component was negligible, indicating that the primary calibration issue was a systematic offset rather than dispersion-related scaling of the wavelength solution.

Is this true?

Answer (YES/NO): YES